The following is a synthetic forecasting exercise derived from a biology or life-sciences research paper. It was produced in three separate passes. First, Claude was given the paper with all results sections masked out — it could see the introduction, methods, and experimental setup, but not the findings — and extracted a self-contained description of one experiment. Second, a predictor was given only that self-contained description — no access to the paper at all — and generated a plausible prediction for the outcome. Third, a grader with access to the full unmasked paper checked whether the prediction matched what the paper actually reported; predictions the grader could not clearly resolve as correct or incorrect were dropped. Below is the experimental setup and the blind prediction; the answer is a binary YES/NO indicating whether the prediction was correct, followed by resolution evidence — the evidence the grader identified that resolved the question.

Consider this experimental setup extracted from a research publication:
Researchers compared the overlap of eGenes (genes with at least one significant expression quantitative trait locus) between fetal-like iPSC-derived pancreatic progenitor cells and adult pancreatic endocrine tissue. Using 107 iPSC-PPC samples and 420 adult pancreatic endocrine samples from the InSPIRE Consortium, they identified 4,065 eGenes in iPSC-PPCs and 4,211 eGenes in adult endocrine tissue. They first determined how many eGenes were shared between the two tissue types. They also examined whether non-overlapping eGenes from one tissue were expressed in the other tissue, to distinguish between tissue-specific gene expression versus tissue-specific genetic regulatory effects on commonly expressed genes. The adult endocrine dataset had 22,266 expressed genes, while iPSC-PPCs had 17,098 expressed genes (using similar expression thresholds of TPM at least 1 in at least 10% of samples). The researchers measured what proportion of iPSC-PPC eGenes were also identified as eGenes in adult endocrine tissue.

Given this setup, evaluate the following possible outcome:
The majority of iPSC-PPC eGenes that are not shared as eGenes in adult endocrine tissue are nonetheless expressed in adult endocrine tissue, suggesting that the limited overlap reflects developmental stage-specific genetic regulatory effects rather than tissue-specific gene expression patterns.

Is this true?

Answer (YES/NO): YES